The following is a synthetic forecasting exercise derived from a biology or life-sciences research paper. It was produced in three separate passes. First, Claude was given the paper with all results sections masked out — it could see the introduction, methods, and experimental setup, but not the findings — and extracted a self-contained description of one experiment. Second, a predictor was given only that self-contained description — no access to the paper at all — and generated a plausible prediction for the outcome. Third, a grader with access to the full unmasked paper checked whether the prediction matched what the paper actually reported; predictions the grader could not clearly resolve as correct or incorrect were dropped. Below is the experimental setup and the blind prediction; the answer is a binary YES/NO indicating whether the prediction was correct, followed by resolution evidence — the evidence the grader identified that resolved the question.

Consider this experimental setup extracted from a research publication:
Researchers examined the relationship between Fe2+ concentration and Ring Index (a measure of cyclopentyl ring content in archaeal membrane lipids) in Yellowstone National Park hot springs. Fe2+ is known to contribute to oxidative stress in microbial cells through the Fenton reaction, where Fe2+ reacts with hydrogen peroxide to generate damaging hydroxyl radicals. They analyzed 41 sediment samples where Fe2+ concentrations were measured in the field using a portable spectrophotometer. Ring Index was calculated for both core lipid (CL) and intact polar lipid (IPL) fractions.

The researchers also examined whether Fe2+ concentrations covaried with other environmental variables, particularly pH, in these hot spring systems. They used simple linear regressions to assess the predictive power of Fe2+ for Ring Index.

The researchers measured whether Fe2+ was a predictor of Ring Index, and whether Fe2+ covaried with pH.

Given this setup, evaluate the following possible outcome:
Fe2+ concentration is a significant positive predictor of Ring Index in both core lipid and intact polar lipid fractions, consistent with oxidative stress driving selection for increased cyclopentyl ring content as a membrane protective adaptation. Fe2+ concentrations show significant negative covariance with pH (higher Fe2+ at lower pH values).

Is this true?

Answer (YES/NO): NO